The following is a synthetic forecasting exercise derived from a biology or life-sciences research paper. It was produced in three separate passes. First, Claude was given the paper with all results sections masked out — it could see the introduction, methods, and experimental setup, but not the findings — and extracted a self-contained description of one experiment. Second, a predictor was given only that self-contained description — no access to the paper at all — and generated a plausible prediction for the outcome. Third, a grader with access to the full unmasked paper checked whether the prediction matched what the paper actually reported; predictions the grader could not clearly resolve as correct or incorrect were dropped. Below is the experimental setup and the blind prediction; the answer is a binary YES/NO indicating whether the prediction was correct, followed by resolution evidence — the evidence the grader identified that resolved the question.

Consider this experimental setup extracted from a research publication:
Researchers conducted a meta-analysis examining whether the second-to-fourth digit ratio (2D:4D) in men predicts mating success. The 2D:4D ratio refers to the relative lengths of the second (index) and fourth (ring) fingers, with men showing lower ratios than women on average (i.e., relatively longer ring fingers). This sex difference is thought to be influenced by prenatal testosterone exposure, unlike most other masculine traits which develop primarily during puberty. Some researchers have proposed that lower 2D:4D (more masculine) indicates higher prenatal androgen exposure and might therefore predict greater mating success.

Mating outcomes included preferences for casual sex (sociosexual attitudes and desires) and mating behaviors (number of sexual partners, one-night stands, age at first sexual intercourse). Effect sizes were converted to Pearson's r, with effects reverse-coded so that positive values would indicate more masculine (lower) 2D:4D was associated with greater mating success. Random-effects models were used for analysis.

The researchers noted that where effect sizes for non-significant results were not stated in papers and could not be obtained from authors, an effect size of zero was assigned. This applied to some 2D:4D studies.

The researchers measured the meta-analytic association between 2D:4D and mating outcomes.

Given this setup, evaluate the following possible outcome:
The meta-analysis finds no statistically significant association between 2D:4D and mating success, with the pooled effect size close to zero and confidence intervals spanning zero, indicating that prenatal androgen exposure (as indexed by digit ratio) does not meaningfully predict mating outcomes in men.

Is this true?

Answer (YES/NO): NO